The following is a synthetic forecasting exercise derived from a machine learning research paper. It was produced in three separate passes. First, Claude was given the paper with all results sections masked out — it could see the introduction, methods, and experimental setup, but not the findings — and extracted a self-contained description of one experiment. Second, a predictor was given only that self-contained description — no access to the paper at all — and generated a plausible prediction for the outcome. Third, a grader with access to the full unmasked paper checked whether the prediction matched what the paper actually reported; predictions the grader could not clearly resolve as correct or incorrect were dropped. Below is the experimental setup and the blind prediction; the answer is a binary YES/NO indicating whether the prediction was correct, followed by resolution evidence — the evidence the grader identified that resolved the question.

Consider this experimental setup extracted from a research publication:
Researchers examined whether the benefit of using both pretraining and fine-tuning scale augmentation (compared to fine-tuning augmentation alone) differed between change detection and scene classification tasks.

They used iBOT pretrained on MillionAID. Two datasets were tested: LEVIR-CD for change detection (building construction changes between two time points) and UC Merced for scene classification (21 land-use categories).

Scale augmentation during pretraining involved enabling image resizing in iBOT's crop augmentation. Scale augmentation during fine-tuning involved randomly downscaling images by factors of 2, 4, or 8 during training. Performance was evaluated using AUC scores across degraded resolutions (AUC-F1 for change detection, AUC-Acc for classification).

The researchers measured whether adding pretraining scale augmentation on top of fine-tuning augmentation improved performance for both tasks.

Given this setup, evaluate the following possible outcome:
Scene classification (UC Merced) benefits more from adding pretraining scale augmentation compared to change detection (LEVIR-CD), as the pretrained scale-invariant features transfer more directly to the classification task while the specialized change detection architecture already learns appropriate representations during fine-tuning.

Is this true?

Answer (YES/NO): NO